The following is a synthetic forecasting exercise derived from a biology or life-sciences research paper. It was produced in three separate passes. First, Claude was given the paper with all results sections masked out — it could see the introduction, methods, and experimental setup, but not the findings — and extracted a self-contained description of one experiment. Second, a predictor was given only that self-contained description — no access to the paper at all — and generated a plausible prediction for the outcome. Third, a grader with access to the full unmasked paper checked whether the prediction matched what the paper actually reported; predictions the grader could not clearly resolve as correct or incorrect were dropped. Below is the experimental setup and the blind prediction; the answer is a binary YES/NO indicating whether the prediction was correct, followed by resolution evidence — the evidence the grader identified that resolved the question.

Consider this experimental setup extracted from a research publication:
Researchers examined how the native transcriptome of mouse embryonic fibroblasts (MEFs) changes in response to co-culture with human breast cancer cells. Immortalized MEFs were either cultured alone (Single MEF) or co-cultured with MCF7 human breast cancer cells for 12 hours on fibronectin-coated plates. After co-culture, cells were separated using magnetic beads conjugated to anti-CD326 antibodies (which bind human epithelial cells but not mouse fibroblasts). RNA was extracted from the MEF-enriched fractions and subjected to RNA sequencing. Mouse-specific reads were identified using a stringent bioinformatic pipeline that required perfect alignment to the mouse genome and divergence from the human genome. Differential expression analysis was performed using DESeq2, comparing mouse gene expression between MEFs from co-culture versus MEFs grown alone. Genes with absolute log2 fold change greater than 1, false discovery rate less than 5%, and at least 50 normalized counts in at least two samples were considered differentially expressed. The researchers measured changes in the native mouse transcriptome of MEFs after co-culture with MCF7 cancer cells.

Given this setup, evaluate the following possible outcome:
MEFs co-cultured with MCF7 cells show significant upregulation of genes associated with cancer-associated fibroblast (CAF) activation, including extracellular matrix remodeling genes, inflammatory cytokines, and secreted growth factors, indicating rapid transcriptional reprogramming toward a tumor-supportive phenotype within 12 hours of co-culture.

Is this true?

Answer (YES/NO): NO